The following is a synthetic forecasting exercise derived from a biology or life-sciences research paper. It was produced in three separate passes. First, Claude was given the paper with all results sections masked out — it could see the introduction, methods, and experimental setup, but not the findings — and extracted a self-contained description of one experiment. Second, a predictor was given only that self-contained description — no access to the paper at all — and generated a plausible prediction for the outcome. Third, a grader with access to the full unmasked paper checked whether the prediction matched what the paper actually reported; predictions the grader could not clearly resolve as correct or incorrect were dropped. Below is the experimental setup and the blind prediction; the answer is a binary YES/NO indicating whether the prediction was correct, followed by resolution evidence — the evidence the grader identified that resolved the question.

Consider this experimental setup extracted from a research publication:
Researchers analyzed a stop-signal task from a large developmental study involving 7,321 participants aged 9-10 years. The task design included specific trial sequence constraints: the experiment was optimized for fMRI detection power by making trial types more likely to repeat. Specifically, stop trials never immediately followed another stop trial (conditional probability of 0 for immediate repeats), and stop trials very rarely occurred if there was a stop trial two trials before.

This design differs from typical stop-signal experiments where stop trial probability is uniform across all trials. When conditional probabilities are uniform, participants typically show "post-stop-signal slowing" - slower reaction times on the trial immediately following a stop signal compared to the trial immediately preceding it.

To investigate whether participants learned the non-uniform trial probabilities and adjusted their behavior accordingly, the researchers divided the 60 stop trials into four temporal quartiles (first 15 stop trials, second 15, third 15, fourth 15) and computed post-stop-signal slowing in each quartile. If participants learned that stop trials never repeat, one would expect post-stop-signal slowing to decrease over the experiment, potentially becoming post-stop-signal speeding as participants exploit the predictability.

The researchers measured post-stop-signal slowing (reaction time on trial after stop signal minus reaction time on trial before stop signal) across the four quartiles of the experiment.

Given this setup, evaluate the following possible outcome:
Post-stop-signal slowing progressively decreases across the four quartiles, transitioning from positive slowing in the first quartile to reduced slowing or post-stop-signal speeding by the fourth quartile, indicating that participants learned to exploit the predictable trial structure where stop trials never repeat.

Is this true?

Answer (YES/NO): NO